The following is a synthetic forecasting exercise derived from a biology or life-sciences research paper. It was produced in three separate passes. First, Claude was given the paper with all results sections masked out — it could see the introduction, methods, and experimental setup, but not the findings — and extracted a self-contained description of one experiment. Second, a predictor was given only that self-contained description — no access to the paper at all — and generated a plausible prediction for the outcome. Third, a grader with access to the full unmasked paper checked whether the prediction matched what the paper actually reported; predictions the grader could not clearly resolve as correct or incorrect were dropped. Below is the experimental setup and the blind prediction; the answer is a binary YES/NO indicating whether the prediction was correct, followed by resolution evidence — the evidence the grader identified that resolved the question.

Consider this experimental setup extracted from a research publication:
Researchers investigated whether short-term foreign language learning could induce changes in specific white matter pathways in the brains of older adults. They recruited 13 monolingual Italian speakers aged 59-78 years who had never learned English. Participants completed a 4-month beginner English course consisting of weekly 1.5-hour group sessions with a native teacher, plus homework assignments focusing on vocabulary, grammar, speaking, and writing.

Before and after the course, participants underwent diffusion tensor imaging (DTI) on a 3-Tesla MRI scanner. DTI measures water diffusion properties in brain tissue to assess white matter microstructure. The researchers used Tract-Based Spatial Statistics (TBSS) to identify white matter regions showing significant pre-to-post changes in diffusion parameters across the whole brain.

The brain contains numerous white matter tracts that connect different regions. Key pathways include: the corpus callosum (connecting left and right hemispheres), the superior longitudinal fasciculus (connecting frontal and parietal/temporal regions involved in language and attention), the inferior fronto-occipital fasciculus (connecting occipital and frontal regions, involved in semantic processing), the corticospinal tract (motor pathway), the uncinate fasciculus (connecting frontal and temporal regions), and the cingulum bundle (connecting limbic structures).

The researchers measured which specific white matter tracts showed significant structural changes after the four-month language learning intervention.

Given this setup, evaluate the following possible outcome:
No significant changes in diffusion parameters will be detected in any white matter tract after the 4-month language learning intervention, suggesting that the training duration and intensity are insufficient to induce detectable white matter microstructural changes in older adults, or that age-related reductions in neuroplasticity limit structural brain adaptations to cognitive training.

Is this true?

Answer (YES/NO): NO